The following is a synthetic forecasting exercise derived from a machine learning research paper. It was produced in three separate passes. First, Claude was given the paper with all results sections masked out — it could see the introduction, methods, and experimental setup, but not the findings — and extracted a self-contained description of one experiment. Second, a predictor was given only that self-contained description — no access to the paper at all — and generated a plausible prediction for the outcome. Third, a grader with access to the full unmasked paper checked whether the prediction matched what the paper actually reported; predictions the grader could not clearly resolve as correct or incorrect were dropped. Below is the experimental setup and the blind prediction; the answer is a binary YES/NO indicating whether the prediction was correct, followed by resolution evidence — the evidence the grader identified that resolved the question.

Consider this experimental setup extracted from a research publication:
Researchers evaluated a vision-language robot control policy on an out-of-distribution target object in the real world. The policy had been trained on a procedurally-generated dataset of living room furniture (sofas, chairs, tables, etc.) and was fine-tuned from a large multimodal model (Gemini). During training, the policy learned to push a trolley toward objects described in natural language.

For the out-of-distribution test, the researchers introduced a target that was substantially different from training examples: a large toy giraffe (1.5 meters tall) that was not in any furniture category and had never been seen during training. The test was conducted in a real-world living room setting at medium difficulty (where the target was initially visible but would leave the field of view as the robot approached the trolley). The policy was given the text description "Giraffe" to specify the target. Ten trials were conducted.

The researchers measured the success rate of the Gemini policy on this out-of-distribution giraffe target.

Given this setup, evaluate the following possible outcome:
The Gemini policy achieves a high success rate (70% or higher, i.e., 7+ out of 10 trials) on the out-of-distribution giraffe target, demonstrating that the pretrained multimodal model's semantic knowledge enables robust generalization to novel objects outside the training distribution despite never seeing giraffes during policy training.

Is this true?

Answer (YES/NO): YES